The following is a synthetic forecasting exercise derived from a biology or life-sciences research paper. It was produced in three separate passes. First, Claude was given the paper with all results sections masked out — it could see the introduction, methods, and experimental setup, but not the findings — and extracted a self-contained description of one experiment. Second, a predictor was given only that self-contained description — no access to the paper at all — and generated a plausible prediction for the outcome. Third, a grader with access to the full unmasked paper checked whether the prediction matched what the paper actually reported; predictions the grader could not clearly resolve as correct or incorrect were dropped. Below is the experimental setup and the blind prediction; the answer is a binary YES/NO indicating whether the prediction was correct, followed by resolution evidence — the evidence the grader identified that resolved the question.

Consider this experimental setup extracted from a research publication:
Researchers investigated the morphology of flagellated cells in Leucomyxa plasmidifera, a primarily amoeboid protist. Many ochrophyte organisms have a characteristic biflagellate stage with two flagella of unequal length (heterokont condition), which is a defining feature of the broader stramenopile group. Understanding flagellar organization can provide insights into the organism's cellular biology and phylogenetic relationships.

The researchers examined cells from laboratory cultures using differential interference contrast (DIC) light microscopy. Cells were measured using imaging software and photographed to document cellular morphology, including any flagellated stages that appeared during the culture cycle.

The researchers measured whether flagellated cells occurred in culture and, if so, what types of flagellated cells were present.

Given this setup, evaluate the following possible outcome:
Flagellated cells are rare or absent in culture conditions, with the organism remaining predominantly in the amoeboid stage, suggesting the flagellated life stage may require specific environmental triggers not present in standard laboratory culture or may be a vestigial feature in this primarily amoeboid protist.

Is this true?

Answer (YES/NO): NO